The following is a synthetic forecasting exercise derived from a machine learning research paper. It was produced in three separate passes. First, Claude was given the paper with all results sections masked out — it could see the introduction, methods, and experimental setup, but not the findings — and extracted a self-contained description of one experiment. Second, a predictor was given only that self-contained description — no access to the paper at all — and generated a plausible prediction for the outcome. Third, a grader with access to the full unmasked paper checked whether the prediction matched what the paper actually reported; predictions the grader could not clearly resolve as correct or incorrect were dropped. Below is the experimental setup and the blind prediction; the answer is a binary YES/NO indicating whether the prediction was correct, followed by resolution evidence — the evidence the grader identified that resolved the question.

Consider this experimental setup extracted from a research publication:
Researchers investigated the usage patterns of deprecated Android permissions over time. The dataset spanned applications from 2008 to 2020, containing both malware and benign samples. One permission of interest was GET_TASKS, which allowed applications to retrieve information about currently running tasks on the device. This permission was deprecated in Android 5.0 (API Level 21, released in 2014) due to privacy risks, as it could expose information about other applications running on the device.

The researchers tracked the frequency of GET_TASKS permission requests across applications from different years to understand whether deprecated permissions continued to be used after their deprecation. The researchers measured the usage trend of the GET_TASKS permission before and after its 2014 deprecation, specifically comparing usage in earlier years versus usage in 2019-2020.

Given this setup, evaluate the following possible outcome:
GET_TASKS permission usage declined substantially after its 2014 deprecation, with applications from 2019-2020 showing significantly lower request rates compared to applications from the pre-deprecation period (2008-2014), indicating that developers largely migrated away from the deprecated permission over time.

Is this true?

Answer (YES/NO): YES